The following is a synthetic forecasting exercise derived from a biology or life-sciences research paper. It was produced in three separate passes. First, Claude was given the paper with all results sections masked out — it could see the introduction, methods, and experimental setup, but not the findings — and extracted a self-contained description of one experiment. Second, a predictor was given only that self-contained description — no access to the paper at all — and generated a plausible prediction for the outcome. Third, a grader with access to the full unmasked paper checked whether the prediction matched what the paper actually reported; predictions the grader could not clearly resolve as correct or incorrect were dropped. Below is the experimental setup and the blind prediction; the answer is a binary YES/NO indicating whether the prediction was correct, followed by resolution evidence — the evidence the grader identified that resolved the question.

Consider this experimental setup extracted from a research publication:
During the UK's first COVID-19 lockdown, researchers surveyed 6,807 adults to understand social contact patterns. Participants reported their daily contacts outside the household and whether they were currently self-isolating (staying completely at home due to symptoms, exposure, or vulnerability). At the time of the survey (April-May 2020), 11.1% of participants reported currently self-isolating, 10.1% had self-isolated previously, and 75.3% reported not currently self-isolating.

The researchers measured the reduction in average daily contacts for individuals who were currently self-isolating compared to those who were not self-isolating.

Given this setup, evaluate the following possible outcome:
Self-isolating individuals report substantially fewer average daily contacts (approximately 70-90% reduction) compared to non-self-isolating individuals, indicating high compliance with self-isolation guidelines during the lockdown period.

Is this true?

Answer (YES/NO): NO